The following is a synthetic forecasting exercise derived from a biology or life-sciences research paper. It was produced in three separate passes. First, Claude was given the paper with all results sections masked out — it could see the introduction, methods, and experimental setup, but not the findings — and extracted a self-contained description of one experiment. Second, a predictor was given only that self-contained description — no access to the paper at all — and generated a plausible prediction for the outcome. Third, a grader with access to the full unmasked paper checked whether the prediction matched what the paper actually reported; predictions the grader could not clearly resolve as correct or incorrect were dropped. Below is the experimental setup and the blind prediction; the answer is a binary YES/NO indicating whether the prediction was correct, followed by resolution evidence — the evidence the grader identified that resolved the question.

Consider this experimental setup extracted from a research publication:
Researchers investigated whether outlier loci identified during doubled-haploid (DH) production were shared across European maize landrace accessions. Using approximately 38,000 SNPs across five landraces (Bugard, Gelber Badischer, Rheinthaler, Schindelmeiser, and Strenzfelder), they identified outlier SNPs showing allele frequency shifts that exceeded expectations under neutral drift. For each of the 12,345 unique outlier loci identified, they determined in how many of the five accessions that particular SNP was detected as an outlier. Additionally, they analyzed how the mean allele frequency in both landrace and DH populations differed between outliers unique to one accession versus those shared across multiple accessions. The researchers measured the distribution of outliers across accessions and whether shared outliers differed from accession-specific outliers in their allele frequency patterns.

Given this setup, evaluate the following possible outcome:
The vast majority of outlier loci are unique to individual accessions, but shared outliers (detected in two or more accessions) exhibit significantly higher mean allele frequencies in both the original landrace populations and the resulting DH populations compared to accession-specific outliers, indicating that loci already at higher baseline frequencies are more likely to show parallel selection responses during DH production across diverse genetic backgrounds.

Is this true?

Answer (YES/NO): NO